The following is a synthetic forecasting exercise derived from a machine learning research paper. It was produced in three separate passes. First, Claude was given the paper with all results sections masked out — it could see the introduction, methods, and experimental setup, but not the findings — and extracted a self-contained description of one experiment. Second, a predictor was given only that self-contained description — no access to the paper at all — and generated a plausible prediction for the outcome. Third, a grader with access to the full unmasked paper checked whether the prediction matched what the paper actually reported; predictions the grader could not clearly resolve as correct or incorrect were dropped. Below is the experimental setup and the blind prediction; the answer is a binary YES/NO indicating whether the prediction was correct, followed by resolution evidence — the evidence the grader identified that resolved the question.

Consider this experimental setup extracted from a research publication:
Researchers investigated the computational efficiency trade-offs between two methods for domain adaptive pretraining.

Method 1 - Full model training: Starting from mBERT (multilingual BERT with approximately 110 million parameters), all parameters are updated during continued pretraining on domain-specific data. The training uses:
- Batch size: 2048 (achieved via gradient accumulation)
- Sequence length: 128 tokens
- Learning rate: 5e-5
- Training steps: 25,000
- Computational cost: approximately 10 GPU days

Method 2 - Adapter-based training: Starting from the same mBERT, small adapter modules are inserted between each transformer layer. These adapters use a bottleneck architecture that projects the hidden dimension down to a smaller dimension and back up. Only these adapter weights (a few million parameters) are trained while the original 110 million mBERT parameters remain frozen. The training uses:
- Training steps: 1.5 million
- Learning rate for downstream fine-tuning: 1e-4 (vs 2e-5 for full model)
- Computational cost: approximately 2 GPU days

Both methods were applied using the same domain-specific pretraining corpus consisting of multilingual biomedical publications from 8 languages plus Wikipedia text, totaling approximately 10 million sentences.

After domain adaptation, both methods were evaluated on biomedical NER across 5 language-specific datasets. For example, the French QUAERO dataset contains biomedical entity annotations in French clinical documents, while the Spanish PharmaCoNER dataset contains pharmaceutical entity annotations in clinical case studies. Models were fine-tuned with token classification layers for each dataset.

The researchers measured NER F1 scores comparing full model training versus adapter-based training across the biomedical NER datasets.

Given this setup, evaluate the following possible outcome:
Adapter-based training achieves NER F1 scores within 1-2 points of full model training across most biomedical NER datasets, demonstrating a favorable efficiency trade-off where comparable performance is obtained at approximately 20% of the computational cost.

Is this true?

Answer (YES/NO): NO